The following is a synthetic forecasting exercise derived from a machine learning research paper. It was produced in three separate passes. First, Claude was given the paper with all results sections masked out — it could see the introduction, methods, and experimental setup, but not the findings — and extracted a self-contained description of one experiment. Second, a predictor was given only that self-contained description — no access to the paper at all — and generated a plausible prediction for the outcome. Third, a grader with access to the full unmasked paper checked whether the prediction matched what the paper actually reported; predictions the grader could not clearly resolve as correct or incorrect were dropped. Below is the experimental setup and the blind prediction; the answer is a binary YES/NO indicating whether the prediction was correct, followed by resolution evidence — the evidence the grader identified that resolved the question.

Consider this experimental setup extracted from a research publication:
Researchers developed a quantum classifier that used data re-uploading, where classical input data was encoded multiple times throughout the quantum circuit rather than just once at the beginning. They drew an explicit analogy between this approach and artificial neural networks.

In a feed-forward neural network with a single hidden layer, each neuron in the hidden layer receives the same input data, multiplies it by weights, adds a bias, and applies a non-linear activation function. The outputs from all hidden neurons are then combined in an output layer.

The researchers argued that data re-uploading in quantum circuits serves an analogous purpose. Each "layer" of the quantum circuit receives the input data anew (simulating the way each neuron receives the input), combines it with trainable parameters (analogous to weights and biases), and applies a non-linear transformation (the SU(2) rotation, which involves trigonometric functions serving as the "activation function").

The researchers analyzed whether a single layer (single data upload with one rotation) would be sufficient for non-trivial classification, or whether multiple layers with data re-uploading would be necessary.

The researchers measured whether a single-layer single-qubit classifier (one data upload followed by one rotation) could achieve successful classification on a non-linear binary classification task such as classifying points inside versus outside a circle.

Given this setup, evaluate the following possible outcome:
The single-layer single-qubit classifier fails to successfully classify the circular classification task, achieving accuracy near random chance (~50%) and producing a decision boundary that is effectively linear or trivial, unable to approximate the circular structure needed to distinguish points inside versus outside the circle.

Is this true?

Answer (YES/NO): YES